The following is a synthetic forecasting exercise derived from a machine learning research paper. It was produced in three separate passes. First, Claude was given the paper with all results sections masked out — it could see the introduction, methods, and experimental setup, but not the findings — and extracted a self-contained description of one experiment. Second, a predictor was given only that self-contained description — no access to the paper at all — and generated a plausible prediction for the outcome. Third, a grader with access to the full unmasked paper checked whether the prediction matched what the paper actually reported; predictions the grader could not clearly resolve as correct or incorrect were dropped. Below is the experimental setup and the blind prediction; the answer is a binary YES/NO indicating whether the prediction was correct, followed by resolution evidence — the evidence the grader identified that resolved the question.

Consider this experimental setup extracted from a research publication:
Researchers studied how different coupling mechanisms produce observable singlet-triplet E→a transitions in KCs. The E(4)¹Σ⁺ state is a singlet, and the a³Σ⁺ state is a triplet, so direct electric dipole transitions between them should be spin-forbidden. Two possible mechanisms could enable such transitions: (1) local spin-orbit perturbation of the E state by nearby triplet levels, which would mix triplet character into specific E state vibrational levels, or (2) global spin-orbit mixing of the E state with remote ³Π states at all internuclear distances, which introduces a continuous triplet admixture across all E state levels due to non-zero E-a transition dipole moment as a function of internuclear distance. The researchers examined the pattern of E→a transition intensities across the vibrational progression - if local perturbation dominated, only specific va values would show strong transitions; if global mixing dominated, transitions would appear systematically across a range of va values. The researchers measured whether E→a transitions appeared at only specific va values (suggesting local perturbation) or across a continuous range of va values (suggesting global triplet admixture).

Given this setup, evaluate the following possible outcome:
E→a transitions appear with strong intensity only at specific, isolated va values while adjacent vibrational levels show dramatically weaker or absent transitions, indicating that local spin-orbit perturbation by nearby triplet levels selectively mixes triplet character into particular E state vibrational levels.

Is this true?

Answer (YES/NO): NO